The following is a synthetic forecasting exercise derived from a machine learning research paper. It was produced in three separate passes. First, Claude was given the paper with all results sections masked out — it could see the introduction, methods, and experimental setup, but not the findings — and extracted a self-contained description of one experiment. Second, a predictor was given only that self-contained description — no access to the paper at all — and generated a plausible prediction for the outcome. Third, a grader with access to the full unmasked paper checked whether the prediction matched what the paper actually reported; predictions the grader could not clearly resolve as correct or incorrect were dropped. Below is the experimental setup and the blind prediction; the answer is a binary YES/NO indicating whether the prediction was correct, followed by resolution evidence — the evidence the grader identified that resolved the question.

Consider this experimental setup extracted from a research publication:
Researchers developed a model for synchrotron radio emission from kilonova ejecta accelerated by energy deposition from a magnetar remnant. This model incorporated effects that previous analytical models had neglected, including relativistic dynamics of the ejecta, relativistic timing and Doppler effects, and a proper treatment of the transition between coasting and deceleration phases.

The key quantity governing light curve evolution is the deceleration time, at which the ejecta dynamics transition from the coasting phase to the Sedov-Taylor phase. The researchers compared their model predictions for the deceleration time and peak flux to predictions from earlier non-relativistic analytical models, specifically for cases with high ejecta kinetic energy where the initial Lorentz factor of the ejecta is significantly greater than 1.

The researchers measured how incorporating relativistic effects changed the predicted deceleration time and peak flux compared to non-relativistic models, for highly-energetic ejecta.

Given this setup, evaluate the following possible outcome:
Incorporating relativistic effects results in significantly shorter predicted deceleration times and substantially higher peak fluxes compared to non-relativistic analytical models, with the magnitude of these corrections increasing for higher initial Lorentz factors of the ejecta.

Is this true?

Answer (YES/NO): YES